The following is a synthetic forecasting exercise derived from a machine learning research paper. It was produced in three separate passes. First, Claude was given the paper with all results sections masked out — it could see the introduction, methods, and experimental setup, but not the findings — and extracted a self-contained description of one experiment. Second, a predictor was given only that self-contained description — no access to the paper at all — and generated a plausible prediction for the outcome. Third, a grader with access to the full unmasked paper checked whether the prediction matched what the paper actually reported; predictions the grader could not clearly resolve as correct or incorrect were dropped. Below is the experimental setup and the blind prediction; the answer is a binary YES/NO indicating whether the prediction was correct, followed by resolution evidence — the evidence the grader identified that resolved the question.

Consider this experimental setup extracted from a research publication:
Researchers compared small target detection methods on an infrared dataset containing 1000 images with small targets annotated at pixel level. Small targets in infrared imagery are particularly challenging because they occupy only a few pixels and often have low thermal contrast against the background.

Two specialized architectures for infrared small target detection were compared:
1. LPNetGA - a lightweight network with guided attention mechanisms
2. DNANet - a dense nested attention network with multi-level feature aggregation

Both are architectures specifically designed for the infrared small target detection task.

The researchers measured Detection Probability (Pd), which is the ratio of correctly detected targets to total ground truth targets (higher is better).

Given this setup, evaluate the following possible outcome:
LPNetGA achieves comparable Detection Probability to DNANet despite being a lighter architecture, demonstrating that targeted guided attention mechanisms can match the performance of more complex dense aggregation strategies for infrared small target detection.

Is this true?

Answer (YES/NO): NO